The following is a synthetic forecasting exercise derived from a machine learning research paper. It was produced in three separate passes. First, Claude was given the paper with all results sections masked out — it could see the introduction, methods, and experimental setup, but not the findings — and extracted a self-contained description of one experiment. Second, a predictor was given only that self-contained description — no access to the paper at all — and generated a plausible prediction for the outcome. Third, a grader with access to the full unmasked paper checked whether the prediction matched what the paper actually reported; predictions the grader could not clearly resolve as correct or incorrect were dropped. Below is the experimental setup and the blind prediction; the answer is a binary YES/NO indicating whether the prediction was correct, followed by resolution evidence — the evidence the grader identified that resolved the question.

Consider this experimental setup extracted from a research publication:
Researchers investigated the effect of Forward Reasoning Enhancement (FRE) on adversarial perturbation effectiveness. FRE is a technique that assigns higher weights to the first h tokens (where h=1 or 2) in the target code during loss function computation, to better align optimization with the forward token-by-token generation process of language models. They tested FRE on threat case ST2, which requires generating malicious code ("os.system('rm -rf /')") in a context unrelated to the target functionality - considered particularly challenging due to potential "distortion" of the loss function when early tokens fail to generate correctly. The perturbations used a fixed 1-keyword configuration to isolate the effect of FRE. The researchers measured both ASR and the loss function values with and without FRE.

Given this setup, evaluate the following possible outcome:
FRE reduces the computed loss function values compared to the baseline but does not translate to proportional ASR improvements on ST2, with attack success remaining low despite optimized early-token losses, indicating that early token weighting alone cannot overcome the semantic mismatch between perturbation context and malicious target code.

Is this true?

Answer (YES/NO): NO